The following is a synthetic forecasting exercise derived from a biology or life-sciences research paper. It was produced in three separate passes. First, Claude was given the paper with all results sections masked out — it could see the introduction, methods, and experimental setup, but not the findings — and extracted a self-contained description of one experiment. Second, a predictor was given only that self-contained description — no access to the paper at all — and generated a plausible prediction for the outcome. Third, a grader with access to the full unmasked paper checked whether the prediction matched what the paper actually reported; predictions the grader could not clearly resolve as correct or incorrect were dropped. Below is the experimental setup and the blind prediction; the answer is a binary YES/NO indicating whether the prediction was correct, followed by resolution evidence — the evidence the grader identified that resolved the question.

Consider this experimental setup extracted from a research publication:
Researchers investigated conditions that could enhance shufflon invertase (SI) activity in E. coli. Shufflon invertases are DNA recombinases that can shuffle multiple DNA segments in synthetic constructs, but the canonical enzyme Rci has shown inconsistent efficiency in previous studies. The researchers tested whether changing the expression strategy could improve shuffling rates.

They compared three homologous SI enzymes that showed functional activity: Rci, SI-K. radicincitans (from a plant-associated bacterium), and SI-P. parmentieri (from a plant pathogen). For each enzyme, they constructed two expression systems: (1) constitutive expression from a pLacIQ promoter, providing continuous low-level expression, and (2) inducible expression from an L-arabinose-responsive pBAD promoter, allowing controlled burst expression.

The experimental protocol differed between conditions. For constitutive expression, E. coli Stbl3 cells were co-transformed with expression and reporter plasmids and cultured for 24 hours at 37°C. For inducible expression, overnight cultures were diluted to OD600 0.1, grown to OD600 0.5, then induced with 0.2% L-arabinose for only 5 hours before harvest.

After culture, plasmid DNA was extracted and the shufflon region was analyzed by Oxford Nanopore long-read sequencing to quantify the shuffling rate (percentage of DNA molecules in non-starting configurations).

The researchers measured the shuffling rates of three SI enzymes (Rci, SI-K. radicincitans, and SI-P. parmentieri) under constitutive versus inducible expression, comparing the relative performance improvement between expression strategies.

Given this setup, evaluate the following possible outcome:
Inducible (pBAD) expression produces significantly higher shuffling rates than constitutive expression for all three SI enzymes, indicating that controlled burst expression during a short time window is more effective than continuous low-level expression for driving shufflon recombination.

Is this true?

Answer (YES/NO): NO